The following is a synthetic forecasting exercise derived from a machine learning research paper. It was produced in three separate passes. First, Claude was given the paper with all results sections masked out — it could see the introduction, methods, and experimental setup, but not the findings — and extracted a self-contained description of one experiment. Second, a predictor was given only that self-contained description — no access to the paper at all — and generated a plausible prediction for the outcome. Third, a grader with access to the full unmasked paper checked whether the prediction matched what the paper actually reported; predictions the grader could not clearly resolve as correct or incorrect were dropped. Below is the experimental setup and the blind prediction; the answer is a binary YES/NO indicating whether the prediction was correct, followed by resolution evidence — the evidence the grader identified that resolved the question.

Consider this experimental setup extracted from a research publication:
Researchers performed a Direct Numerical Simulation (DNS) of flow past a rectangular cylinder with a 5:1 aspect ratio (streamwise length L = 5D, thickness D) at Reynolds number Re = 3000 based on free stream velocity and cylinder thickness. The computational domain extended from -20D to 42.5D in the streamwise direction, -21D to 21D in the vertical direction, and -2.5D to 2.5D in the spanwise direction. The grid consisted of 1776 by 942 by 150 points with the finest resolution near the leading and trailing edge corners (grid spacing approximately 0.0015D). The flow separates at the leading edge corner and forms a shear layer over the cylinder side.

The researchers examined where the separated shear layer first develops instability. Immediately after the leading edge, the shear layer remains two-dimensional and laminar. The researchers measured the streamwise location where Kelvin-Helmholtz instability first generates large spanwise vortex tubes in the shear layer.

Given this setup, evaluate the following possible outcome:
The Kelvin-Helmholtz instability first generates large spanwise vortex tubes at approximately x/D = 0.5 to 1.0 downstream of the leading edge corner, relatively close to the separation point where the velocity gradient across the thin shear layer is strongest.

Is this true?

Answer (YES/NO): YES